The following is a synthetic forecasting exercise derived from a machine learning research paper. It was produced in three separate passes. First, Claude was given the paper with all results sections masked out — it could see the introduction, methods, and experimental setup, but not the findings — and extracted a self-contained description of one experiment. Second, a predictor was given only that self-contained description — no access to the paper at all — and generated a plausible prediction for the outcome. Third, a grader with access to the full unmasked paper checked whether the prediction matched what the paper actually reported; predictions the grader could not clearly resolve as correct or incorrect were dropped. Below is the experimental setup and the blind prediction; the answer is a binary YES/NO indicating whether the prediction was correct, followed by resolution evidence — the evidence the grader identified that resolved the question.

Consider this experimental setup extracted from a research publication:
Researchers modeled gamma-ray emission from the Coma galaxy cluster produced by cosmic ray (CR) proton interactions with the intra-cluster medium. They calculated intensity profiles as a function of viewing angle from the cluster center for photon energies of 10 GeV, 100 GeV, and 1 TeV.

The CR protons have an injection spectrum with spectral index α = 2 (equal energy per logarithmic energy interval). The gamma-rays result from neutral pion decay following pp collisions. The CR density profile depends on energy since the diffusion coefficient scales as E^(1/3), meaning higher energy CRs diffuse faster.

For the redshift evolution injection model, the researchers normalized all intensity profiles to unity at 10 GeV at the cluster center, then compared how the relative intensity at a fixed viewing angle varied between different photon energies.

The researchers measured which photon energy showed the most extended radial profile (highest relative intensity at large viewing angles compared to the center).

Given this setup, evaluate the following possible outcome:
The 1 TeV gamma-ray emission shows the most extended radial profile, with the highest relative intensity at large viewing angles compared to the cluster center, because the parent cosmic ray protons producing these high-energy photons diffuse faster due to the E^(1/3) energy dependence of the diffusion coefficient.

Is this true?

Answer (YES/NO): YES